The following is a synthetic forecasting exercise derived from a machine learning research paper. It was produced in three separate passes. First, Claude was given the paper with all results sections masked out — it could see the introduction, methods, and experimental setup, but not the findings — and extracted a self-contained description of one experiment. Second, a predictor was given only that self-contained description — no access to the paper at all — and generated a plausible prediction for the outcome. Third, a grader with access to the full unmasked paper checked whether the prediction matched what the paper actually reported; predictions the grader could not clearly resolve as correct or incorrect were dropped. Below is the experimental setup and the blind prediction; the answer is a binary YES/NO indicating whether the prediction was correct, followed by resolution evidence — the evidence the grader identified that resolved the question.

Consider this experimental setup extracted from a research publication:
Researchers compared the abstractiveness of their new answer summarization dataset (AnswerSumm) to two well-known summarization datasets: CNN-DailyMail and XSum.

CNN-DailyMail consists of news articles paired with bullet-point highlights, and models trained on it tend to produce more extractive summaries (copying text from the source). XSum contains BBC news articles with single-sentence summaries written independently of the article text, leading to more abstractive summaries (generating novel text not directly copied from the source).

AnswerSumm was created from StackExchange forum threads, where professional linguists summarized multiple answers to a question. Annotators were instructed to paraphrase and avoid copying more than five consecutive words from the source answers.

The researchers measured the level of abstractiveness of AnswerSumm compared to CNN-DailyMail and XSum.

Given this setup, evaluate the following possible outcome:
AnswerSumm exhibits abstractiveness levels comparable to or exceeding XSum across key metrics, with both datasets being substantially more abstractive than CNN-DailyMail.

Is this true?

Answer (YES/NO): NO